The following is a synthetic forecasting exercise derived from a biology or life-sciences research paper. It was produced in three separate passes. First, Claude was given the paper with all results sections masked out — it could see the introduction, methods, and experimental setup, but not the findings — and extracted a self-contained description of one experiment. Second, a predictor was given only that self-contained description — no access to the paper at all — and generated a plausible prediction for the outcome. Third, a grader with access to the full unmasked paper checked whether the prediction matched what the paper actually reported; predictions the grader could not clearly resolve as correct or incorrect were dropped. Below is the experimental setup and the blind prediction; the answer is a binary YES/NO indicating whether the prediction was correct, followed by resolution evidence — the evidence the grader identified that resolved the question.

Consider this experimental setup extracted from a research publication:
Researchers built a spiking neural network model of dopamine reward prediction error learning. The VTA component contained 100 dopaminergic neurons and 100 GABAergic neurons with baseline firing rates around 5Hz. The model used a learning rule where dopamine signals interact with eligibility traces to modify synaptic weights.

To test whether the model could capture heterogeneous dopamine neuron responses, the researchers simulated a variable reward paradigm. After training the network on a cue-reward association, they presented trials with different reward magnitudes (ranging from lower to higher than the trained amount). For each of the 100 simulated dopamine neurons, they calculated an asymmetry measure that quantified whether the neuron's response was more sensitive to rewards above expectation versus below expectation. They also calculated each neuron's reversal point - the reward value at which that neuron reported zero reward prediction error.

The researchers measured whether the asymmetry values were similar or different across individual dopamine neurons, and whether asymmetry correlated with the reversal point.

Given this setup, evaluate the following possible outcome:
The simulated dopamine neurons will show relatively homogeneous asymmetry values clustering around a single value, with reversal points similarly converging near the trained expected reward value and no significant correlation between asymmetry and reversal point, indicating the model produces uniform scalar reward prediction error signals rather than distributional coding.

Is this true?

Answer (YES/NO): NO